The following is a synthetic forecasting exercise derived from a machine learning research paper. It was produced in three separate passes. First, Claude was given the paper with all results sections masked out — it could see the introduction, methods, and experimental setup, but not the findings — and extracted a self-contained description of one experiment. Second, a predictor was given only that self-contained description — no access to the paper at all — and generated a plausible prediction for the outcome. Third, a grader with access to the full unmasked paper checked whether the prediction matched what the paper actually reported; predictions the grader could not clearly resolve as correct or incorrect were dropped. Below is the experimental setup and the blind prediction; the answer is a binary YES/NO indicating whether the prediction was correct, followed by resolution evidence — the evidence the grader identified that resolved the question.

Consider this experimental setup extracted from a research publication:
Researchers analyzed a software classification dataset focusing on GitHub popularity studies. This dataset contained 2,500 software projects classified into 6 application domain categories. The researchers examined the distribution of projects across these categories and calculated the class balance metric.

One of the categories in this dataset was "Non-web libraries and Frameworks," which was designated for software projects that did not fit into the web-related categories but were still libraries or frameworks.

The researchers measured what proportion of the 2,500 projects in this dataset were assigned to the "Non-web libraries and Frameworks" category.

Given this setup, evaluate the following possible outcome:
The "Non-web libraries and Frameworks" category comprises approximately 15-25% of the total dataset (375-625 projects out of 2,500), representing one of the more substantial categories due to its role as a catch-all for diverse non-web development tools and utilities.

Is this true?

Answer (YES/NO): YES